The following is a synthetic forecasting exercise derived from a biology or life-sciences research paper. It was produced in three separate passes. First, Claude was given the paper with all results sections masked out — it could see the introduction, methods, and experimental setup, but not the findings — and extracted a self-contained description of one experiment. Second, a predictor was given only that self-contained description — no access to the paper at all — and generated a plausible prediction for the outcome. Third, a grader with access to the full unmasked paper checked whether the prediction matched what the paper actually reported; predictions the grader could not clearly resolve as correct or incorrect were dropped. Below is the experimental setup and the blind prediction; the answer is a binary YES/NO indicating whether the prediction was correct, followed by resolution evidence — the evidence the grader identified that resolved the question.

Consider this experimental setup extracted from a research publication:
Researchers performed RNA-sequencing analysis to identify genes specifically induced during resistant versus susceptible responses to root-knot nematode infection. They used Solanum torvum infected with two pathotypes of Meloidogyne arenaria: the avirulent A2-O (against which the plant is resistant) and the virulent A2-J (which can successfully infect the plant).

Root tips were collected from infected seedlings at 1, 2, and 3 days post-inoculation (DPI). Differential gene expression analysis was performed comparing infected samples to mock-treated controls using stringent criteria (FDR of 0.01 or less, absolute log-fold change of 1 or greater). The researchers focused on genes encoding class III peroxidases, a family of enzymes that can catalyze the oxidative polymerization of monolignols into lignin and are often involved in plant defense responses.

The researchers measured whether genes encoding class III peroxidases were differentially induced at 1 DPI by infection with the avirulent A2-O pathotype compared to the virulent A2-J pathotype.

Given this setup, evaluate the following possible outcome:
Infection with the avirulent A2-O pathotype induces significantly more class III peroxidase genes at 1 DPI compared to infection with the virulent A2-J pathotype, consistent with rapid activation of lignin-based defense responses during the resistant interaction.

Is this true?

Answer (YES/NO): YES